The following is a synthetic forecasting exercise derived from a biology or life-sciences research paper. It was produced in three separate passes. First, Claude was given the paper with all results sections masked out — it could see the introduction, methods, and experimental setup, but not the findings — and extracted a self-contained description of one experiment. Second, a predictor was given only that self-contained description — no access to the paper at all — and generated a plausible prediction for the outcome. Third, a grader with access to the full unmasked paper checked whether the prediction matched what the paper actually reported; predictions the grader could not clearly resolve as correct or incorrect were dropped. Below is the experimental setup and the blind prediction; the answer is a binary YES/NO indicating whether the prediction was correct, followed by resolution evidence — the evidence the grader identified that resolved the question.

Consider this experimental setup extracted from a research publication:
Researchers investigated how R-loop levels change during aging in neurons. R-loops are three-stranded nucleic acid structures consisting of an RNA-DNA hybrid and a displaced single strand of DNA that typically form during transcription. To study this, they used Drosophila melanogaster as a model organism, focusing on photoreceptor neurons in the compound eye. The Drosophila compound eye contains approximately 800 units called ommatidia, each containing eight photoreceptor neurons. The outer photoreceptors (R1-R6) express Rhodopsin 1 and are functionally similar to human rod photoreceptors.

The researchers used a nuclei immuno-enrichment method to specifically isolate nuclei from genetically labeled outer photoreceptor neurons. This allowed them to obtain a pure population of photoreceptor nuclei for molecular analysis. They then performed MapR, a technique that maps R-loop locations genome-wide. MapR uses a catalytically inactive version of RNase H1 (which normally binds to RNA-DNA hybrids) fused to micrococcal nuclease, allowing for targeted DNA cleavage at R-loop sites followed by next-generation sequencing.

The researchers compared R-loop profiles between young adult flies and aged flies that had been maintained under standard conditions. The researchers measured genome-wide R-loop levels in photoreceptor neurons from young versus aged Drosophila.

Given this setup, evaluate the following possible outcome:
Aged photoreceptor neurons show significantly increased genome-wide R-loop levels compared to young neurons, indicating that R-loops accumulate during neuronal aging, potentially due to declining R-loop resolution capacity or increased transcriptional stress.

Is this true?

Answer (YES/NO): YES